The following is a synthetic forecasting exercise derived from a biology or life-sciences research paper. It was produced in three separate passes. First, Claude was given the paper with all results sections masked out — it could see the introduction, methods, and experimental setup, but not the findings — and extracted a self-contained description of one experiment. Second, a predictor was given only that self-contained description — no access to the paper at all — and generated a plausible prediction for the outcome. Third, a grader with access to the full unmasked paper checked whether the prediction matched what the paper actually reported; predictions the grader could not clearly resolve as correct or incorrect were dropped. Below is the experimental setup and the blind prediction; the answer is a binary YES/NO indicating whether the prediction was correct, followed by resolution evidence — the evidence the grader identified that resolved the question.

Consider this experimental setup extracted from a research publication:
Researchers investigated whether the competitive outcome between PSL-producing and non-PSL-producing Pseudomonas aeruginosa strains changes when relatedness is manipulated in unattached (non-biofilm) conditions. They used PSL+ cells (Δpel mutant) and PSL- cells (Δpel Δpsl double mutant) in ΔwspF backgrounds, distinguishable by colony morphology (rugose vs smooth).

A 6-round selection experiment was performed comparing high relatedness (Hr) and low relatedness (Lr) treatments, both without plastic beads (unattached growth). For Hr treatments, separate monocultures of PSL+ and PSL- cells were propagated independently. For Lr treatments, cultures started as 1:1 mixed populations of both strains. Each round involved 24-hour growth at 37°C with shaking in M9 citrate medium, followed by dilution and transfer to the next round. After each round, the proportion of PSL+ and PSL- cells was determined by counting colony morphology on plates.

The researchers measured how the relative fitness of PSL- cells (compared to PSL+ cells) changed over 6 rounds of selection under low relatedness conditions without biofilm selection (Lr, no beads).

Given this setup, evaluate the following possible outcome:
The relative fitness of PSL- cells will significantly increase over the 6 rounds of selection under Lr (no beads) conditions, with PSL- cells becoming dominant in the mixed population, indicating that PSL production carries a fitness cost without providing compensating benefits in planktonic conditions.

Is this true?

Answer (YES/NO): NO